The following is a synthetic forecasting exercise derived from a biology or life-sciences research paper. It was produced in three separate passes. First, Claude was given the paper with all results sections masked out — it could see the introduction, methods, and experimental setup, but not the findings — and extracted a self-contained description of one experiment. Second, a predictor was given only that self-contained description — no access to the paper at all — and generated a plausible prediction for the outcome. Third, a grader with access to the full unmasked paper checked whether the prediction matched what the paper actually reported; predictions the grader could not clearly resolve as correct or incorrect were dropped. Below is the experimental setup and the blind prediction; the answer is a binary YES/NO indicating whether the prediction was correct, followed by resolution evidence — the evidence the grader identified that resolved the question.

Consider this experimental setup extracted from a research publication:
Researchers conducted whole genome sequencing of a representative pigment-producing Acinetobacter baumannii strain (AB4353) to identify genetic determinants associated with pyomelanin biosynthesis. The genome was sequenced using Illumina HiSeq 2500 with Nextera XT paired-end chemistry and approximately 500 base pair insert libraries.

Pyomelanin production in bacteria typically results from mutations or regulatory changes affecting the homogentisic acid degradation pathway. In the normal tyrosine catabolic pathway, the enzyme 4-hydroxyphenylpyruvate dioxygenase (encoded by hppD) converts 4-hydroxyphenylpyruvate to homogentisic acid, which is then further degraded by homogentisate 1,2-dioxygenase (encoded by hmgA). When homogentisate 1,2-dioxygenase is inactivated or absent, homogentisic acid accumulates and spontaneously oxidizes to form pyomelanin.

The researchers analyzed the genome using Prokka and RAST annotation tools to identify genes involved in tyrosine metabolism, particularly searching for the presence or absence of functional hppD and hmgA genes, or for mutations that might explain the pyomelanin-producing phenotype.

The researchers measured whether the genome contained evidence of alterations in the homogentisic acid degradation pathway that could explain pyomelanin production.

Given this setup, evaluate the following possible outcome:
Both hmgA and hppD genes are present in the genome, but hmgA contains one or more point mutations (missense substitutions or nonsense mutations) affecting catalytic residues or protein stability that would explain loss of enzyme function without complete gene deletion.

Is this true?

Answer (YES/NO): NO